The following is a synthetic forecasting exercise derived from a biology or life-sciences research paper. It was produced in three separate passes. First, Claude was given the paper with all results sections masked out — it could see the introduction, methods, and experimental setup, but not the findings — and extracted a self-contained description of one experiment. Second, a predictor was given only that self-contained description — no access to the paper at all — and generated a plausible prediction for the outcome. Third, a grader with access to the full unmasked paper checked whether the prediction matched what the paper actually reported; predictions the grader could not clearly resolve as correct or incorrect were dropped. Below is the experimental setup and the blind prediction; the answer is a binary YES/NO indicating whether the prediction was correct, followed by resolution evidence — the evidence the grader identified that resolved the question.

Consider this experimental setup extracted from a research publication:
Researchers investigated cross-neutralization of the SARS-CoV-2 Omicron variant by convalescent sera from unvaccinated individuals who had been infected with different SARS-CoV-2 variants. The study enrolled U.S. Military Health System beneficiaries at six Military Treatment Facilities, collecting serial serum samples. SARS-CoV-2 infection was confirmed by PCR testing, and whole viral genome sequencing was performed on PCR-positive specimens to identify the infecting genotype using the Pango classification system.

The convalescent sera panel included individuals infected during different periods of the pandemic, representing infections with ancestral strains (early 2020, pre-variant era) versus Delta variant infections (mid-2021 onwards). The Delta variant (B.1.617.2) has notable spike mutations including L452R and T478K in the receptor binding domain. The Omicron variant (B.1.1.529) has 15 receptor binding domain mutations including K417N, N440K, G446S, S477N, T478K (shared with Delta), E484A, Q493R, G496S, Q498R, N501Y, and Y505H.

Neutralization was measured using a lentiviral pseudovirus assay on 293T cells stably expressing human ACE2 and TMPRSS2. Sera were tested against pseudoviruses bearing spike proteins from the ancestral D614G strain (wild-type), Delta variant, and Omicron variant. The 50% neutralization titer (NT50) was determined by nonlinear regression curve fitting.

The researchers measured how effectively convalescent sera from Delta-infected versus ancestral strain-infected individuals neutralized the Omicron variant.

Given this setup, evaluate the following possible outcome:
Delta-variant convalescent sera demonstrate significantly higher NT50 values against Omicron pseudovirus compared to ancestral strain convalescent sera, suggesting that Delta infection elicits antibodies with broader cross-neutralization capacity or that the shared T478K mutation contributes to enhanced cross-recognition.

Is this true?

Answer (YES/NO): YES